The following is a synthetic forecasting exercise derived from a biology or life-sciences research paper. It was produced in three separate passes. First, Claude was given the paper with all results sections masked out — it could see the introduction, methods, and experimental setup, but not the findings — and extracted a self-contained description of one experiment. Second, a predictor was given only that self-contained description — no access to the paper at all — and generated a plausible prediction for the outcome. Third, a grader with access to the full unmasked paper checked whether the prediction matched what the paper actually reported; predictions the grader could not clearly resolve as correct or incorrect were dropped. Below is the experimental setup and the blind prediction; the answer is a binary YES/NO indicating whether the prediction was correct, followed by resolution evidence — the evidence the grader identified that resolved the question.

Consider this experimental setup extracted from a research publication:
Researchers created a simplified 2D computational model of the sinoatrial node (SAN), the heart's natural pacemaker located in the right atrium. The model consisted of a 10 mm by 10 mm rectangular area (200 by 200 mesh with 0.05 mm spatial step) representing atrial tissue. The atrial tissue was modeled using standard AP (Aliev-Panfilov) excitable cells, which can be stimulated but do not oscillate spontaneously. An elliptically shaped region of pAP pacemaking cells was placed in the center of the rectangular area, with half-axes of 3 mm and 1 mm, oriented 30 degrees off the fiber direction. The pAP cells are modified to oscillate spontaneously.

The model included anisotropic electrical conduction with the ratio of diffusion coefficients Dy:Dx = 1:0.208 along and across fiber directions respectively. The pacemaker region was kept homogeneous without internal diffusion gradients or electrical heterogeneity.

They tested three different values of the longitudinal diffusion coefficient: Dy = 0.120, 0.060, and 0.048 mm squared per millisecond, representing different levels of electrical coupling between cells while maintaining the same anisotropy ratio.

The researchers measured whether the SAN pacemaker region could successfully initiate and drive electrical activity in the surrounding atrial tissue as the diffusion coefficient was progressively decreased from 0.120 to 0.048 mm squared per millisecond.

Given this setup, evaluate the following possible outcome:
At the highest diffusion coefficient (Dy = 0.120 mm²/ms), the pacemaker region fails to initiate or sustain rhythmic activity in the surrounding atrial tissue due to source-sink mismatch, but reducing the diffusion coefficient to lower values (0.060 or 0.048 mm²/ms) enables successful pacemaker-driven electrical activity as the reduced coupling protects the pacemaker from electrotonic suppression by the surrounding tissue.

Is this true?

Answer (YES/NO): NO